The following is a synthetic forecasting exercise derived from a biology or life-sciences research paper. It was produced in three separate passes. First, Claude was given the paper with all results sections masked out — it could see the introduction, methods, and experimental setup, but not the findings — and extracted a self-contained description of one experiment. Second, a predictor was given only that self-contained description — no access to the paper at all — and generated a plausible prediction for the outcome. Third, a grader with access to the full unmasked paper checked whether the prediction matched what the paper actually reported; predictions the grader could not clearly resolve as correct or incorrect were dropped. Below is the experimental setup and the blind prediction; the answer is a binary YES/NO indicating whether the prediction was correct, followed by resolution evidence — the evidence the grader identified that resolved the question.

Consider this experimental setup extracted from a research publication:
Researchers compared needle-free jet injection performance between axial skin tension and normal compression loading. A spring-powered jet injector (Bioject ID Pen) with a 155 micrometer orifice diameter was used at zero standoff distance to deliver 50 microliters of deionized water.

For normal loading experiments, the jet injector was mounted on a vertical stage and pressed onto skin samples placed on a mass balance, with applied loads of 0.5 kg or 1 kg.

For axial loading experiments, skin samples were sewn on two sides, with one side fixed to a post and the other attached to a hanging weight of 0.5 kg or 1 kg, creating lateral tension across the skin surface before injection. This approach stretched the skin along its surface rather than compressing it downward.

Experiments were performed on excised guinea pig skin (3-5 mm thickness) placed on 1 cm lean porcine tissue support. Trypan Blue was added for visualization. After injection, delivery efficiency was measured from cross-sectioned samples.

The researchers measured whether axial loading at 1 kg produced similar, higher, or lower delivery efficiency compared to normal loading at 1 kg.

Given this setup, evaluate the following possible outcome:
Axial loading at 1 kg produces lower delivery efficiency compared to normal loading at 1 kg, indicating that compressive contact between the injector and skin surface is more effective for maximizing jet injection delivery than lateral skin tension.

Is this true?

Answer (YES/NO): YES